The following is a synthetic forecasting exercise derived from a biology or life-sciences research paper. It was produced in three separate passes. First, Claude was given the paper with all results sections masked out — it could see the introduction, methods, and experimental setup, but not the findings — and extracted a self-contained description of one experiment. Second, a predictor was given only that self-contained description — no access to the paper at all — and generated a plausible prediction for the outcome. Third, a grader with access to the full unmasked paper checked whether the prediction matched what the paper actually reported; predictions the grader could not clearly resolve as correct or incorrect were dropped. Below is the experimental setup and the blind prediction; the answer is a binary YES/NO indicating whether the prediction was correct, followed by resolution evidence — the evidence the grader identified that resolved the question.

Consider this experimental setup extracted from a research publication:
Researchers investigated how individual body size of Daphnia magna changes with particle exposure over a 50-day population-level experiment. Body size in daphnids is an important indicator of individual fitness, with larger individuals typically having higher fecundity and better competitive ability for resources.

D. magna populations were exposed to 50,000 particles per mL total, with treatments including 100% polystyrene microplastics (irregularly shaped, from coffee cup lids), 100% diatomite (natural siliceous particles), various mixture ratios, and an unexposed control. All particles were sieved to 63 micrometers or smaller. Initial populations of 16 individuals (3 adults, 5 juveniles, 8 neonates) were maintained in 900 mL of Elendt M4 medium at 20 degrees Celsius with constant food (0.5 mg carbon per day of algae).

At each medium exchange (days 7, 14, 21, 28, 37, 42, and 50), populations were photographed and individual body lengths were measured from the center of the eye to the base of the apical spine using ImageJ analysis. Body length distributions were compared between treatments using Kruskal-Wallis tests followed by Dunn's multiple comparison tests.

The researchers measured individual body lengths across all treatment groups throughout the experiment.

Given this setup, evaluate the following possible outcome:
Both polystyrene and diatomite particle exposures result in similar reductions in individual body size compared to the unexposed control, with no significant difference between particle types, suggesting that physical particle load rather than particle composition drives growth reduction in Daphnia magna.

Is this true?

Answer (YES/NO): NO